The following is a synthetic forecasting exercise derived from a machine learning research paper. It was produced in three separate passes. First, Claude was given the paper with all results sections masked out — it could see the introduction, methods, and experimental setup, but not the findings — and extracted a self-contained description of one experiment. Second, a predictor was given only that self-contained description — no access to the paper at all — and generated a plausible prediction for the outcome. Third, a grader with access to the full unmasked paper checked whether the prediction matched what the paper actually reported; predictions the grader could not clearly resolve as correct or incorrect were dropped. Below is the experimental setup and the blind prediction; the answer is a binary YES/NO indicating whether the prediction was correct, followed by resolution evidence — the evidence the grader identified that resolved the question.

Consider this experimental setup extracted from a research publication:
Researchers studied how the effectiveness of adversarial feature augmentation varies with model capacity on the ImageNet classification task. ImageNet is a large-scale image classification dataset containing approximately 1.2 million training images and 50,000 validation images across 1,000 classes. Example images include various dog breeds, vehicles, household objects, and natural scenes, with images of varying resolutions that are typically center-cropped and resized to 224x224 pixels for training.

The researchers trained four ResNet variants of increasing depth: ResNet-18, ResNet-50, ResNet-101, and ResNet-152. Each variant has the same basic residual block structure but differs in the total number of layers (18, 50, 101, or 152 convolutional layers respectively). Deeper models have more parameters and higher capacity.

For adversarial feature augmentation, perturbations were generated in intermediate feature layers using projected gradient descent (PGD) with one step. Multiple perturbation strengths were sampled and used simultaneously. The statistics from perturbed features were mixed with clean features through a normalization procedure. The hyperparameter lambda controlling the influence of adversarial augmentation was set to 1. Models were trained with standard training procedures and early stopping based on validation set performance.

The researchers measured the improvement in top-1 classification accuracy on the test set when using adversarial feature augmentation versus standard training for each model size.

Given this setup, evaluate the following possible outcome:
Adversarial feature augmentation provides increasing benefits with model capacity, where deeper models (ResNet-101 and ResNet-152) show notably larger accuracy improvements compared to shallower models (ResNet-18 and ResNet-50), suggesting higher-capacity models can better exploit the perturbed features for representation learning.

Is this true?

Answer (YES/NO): NO